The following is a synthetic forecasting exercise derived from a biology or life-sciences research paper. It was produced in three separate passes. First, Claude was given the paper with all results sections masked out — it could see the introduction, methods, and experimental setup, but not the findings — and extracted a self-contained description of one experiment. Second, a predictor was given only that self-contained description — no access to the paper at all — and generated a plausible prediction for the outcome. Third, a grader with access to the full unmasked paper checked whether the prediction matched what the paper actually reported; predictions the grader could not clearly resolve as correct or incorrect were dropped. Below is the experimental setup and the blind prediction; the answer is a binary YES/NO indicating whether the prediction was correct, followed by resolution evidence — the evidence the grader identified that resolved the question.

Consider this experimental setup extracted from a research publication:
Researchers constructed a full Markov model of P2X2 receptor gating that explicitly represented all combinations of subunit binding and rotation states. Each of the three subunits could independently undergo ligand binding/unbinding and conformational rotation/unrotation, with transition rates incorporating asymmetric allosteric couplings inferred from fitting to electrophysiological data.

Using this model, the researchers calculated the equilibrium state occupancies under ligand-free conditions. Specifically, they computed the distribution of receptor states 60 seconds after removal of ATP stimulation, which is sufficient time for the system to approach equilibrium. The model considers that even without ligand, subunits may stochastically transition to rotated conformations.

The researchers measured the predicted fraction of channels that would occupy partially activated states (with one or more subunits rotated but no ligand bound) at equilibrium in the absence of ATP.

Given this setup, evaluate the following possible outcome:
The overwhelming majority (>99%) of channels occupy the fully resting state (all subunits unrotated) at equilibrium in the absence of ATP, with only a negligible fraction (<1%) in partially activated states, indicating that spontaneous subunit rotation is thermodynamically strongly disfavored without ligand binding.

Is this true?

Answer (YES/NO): NO